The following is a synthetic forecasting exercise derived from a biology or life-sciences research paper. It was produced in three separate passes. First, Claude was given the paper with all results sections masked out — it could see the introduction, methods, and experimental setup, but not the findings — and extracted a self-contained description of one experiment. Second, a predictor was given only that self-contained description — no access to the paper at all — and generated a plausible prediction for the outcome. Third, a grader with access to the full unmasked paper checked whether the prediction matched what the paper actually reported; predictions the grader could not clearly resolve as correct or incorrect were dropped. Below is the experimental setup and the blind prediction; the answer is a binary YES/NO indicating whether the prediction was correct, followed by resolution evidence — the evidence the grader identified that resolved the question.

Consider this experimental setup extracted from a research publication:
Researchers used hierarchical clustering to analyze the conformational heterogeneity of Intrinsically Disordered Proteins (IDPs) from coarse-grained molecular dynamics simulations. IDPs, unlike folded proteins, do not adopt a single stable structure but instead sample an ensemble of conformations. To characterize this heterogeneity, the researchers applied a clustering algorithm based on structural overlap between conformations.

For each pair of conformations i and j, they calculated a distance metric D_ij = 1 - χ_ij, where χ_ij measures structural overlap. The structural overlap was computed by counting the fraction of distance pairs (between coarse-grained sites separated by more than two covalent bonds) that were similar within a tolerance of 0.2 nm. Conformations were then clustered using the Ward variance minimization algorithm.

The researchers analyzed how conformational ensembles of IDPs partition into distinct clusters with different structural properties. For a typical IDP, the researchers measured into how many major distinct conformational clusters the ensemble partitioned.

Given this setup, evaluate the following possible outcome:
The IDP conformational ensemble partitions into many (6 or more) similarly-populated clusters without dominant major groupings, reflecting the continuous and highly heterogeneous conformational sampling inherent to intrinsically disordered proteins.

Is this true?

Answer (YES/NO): NO